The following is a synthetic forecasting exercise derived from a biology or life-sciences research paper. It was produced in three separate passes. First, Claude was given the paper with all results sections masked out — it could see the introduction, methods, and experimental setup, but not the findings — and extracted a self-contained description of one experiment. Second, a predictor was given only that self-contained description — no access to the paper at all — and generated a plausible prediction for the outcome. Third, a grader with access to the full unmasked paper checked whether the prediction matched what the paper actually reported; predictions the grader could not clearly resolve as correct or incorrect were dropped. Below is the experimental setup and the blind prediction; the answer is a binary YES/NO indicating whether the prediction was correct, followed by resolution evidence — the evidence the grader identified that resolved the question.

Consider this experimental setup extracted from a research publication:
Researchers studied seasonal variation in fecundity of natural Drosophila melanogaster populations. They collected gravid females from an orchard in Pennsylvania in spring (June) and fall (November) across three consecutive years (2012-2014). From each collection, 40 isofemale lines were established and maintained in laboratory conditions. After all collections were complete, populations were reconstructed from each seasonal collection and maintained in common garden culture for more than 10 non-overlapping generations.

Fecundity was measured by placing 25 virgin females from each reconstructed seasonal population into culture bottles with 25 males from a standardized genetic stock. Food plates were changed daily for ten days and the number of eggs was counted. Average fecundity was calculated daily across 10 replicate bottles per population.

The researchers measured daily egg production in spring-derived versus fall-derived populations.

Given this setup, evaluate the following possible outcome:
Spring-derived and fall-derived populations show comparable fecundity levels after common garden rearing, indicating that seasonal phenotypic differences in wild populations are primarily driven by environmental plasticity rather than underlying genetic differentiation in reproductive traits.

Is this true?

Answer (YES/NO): NO